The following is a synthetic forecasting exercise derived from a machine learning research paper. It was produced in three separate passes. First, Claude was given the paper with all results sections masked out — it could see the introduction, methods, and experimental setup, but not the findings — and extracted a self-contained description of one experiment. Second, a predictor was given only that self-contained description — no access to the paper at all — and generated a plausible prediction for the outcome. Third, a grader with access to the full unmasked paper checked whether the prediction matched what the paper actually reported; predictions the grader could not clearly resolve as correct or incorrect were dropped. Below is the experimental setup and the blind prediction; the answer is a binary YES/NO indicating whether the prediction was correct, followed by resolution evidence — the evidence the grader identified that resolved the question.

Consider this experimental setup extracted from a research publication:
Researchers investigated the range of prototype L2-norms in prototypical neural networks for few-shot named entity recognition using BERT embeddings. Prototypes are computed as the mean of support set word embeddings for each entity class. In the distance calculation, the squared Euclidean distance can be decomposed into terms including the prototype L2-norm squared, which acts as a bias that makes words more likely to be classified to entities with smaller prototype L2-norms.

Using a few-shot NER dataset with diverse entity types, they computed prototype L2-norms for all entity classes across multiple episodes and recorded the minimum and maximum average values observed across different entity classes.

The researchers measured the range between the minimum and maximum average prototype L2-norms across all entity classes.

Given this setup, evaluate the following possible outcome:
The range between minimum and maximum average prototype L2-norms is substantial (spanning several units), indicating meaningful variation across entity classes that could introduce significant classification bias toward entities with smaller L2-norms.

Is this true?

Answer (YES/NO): YES